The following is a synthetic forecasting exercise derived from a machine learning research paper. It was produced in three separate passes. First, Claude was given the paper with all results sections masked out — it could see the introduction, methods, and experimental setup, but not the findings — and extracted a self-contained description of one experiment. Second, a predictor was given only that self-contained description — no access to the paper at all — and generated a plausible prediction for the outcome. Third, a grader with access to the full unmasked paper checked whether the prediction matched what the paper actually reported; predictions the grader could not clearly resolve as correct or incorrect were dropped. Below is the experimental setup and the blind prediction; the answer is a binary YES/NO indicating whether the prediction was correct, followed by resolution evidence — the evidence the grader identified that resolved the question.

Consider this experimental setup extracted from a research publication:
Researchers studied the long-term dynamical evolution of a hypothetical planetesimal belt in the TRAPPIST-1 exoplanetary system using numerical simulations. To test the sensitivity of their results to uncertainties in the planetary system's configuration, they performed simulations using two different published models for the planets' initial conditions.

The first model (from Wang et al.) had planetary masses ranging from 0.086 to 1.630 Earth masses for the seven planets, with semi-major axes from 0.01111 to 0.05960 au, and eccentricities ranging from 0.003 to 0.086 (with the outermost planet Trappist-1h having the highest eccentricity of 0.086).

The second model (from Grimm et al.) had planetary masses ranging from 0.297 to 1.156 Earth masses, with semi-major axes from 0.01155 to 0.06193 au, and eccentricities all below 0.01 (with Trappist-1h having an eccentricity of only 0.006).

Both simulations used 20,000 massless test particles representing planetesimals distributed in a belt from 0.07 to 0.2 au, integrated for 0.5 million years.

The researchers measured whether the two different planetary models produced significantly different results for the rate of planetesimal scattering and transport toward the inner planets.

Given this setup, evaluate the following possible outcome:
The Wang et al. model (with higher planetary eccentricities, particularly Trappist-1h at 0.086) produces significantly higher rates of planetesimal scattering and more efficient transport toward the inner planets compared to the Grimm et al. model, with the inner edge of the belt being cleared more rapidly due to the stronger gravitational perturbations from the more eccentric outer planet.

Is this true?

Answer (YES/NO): NO